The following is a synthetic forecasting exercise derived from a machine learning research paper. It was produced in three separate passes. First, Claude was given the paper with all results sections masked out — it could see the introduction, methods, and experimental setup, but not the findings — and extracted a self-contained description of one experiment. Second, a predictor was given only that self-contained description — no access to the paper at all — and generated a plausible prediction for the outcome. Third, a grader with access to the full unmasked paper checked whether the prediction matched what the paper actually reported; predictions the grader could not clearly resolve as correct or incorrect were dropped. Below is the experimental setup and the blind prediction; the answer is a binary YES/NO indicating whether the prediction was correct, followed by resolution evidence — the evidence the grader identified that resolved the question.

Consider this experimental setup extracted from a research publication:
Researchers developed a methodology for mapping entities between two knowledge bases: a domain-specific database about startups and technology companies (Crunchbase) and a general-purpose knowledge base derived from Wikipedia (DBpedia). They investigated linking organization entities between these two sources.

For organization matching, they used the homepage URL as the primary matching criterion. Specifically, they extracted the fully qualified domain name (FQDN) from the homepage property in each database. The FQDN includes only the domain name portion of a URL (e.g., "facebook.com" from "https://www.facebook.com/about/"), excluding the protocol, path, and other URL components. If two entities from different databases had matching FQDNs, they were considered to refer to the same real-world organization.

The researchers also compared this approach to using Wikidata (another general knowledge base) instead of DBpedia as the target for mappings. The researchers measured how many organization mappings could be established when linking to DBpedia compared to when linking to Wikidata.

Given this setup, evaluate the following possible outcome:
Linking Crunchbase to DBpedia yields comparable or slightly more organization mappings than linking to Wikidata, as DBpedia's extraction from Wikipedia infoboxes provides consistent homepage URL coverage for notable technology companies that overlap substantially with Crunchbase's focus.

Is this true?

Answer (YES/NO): YES